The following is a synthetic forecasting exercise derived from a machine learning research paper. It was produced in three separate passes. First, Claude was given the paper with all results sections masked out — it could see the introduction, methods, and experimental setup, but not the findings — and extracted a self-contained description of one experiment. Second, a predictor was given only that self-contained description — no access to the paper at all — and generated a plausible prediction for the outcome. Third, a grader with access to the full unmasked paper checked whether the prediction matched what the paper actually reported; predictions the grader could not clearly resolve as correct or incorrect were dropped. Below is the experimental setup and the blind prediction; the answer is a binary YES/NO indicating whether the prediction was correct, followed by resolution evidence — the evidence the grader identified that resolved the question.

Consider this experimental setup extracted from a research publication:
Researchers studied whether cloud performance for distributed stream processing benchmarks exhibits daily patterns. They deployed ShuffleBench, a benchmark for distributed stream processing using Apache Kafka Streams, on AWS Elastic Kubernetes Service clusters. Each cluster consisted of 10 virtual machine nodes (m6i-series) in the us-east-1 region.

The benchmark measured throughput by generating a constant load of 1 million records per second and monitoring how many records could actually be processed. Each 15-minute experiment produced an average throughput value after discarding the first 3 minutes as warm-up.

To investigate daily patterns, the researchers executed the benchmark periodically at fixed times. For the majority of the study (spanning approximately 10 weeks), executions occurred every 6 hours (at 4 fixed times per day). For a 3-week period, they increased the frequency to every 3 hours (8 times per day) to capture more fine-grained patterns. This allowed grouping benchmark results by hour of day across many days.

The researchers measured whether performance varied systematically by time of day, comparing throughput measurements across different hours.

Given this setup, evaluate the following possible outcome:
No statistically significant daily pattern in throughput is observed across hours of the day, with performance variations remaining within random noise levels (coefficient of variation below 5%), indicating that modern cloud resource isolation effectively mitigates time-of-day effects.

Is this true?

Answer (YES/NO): NO